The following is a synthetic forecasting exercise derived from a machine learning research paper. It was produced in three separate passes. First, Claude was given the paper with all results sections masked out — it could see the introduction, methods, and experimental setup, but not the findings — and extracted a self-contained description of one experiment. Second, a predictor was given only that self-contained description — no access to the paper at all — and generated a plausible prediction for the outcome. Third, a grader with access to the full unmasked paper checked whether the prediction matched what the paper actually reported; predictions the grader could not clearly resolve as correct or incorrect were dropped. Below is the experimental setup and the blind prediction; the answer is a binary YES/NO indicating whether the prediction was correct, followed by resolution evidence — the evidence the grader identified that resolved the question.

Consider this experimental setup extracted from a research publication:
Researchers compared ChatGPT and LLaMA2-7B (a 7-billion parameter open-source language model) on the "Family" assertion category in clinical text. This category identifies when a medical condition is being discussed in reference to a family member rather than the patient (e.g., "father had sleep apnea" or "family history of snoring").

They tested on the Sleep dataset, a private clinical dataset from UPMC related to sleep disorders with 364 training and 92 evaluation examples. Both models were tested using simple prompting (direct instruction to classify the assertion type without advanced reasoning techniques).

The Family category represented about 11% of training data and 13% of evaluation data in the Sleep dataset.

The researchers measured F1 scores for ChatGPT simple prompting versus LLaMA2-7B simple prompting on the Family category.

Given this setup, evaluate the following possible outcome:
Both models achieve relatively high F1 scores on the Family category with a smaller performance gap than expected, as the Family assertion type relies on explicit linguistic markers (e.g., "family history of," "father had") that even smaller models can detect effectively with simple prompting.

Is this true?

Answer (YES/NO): NO